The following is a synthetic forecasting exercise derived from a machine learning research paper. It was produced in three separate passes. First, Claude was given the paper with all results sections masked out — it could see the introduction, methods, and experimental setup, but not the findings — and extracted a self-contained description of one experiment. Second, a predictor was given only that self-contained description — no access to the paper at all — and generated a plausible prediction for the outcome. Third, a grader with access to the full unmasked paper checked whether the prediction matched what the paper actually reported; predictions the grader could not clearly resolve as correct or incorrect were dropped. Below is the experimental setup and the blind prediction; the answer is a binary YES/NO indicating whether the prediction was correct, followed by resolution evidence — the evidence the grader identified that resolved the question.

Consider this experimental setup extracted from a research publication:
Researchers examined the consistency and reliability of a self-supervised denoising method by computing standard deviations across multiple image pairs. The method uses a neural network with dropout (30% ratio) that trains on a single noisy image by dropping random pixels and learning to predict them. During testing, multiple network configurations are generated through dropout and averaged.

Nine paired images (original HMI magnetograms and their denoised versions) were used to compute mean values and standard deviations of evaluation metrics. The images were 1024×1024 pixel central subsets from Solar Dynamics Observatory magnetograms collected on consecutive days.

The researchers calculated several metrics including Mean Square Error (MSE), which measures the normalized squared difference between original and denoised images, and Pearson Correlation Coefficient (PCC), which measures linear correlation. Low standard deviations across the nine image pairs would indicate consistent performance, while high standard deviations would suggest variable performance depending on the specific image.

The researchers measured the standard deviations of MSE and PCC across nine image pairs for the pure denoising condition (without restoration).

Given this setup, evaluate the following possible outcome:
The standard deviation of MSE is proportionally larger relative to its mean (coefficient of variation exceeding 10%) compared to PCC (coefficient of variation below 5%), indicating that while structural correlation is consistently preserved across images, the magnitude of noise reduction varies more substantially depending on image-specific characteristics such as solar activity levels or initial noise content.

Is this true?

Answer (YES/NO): YES